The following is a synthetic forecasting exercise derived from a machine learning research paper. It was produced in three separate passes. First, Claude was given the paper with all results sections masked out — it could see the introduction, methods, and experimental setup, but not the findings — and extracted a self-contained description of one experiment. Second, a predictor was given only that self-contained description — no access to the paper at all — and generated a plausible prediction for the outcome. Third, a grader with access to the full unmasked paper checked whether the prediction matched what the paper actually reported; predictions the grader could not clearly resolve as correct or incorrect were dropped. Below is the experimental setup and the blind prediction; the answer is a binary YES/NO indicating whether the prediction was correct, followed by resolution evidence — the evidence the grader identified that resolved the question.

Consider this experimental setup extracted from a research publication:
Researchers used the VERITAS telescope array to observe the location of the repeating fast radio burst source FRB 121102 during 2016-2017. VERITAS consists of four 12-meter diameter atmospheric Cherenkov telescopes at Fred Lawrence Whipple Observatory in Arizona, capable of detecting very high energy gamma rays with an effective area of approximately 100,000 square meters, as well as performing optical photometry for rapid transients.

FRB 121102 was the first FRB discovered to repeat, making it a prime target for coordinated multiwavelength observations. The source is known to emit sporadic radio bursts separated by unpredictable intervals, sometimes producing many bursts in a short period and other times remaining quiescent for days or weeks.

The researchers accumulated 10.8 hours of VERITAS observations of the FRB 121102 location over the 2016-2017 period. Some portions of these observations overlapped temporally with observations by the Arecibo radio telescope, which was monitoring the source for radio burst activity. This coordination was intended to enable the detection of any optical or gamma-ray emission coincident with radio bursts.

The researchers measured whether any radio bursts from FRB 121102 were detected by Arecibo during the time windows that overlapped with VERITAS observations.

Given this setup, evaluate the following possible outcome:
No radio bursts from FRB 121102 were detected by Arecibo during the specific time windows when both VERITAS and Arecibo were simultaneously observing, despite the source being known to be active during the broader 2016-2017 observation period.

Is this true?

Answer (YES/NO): YES